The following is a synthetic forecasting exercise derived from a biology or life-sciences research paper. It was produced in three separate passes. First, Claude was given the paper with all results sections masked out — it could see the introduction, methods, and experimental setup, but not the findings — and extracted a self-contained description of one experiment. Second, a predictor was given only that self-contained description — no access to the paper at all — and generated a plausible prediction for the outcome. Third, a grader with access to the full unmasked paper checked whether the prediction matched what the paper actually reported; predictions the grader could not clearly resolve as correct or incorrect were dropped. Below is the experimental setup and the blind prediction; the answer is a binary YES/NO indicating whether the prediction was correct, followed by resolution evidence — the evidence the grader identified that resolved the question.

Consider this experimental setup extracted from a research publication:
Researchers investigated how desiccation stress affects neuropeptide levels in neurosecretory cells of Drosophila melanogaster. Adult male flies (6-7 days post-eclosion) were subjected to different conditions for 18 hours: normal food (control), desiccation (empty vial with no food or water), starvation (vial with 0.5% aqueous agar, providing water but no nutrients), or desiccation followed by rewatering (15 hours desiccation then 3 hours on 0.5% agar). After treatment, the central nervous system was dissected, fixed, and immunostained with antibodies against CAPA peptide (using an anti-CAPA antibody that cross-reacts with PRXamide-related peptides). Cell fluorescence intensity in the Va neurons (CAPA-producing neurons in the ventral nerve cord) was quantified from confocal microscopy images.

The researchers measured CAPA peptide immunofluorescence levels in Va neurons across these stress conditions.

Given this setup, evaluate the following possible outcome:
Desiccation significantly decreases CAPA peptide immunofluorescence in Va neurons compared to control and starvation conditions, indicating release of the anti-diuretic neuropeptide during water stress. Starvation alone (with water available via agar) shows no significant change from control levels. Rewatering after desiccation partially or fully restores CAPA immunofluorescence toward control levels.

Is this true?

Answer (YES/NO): NO